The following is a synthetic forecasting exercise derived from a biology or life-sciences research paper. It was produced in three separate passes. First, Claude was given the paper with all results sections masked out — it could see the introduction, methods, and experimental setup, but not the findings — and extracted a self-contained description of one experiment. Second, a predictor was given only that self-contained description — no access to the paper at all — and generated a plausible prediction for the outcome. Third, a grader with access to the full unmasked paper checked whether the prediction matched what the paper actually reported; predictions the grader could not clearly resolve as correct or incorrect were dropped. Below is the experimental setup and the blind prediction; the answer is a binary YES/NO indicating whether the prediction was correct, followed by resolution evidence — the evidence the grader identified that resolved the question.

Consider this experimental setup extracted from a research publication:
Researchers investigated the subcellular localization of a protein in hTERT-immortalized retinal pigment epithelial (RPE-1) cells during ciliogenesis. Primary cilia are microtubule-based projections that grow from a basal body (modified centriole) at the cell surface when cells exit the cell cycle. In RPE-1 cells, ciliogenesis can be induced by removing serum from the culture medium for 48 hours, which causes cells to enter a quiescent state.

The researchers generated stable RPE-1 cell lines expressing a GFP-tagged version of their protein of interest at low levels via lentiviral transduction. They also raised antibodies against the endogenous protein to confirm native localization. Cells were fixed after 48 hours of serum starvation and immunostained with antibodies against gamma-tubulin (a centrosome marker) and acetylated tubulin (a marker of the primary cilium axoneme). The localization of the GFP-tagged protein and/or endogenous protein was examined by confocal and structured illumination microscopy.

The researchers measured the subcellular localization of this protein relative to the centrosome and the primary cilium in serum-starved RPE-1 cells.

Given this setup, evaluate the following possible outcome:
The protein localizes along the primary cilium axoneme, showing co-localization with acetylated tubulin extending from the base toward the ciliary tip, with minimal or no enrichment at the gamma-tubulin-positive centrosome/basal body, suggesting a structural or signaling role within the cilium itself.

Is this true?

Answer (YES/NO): NO